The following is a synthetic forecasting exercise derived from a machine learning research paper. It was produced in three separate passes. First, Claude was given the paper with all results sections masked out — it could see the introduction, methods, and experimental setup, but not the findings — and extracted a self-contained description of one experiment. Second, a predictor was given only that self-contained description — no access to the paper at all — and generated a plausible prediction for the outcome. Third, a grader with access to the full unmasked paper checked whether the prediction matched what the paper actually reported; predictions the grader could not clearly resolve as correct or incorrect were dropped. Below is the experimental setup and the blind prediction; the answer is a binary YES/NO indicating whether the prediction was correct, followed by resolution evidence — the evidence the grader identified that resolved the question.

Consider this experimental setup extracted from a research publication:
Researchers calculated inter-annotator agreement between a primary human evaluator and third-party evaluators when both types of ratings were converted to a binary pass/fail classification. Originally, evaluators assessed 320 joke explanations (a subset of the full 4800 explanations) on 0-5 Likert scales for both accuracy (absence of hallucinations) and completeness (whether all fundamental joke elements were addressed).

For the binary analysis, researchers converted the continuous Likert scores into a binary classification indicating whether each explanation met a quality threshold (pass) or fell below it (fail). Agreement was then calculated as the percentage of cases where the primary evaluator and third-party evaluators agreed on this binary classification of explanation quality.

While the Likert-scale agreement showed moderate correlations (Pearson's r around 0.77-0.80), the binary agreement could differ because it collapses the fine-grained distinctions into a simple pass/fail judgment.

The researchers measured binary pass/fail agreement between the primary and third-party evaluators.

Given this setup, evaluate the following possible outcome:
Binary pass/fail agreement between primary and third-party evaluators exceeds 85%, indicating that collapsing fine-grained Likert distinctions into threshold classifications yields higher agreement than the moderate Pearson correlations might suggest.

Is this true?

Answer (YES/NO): NO